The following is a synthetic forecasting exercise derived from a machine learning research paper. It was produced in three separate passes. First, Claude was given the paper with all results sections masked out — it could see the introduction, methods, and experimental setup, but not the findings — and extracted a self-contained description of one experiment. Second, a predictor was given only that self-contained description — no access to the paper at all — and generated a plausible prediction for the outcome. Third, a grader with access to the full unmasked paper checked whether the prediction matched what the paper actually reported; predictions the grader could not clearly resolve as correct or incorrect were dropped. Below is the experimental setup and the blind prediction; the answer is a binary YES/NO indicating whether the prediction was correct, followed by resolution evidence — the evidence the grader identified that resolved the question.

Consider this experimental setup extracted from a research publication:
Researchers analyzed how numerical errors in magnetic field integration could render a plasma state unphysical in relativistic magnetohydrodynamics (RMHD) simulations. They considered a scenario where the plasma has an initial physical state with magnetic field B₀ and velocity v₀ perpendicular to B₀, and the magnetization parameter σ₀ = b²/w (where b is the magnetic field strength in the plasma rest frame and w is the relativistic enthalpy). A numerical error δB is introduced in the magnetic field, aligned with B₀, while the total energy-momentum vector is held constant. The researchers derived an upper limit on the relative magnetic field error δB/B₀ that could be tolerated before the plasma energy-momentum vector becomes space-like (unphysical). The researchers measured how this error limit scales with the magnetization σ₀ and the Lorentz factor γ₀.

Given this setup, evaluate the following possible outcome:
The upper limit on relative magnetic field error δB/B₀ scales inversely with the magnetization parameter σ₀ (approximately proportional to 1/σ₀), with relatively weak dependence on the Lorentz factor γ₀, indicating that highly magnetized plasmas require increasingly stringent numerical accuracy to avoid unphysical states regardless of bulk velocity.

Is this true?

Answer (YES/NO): NO